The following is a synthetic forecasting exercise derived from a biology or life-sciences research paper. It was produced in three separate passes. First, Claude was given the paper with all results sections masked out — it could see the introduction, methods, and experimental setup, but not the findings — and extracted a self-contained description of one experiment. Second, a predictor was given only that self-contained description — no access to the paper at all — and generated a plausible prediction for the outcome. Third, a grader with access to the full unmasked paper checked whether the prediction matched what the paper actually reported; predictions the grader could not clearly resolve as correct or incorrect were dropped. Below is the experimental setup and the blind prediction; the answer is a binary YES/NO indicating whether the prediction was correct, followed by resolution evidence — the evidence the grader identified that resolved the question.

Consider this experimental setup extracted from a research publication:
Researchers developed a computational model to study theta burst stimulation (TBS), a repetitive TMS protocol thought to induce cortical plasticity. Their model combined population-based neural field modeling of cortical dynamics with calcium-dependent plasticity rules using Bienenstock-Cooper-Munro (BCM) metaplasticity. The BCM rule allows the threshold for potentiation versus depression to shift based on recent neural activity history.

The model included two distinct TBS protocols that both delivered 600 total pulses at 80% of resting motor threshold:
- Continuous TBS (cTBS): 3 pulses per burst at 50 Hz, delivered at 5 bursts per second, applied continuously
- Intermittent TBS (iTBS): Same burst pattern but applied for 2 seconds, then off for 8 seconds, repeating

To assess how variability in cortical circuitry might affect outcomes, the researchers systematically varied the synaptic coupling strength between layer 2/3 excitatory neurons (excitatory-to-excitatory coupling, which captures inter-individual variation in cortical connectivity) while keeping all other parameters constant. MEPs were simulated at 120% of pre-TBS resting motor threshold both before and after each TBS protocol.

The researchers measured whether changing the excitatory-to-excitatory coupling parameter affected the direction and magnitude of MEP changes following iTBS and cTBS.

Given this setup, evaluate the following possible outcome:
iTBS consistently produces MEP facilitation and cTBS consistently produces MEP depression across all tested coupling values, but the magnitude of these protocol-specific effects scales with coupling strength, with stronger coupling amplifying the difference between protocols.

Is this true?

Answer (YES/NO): NO